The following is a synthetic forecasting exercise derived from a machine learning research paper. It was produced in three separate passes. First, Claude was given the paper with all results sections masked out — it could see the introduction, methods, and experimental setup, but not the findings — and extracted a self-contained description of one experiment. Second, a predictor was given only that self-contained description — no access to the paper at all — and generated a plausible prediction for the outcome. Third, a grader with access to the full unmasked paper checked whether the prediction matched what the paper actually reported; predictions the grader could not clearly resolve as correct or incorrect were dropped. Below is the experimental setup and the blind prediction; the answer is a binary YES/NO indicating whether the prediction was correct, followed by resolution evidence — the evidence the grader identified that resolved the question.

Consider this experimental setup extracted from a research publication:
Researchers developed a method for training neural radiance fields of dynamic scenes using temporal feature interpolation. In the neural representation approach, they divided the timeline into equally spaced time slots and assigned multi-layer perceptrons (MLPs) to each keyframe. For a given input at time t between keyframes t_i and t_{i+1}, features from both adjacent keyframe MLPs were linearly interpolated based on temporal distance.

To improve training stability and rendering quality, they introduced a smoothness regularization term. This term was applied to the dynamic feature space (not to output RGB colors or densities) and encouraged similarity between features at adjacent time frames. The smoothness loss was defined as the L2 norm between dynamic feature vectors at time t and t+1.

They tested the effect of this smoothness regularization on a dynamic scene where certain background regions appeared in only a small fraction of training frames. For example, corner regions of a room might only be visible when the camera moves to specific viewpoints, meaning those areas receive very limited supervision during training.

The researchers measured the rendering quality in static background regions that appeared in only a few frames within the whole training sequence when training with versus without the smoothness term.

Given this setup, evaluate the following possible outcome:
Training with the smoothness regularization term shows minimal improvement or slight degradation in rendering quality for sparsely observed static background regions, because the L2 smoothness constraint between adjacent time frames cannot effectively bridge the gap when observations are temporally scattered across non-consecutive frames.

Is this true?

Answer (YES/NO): NO